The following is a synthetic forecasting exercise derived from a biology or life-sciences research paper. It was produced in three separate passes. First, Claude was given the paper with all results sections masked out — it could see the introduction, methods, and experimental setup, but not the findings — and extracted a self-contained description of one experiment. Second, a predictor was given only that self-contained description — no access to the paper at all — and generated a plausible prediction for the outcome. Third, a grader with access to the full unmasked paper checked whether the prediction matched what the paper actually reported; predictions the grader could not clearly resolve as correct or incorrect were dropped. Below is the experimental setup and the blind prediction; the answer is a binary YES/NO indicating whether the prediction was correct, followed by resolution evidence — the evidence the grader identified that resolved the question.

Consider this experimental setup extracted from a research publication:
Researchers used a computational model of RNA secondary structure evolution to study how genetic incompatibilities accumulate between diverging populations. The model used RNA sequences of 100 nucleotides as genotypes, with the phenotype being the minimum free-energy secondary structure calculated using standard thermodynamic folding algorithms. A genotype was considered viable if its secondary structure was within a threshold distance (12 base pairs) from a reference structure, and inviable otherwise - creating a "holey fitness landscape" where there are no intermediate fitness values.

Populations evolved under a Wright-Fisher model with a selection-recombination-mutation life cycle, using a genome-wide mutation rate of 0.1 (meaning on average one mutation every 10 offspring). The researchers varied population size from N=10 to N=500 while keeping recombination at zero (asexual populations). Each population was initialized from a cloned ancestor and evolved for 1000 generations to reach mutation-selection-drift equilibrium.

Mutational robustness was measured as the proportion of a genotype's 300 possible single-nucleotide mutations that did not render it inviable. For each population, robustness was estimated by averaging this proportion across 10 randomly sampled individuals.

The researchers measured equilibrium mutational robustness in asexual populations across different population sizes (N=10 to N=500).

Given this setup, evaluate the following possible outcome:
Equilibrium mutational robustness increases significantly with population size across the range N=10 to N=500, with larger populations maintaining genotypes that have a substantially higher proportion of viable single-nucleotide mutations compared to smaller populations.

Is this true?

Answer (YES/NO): YES